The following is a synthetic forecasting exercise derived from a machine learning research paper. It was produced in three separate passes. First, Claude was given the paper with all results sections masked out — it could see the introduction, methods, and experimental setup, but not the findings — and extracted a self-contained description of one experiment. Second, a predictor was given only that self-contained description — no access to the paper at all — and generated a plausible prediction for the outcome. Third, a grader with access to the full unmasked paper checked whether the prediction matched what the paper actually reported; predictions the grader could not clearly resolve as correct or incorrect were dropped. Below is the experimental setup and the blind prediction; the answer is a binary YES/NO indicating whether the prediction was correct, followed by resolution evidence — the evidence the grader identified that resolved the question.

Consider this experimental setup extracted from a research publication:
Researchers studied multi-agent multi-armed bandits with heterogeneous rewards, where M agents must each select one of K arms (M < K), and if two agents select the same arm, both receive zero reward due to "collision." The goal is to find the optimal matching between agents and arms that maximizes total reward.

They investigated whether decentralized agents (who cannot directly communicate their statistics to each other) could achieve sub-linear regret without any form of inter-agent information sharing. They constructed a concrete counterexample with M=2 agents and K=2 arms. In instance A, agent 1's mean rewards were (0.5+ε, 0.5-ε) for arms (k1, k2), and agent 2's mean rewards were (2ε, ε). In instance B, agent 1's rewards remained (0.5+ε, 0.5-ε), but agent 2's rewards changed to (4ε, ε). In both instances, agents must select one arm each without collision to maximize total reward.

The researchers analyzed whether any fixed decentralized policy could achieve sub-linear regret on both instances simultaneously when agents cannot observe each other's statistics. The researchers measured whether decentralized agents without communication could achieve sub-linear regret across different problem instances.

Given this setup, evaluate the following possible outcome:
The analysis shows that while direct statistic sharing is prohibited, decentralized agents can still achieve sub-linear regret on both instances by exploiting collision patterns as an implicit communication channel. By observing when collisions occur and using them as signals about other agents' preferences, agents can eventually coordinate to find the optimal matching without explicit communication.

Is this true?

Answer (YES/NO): NO